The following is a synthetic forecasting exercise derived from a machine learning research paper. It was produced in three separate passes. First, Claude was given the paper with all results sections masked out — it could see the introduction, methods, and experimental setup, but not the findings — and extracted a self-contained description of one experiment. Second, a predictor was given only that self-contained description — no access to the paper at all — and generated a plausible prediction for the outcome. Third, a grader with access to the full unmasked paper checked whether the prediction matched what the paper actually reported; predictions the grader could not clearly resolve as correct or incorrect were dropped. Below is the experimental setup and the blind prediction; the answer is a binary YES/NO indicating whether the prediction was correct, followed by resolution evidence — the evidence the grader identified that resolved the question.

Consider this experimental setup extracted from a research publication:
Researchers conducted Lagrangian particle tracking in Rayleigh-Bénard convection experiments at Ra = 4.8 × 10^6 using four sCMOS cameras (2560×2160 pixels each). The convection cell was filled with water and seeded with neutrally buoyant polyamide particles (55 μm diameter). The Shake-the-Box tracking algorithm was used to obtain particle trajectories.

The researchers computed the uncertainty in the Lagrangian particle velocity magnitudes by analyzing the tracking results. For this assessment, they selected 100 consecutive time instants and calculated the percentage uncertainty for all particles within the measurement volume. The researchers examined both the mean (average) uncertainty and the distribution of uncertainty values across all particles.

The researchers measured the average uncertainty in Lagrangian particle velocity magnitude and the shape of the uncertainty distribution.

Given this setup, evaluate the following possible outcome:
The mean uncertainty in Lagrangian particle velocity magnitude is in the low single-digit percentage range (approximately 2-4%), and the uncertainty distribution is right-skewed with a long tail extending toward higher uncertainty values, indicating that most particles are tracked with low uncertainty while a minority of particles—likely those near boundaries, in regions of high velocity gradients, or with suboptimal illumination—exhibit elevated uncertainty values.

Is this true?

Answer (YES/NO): NO